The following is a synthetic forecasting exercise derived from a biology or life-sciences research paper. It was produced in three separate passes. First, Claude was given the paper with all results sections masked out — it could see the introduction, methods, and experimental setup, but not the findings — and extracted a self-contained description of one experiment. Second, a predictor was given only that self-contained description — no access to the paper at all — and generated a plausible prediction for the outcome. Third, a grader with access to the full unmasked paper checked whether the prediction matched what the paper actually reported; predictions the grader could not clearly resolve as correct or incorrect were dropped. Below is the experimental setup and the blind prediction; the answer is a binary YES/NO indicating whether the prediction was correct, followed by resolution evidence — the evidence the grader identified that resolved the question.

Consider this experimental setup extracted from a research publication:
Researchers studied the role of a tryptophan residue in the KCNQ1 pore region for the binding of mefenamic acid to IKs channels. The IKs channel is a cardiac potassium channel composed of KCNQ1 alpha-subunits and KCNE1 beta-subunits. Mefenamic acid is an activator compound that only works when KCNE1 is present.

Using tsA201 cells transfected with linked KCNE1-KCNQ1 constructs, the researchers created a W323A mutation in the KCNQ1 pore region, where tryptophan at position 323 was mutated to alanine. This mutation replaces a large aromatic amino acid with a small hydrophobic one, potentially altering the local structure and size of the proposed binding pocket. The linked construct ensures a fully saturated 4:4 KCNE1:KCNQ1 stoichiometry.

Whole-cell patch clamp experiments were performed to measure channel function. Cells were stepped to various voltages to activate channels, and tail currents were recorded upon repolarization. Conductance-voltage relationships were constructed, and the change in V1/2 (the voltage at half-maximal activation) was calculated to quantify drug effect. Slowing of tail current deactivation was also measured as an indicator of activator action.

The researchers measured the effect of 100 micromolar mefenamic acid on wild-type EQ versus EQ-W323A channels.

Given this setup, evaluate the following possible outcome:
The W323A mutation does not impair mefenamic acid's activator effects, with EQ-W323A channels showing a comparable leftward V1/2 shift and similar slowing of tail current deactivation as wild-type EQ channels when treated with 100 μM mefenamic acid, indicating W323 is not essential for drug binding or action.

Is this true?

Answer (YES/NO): NO